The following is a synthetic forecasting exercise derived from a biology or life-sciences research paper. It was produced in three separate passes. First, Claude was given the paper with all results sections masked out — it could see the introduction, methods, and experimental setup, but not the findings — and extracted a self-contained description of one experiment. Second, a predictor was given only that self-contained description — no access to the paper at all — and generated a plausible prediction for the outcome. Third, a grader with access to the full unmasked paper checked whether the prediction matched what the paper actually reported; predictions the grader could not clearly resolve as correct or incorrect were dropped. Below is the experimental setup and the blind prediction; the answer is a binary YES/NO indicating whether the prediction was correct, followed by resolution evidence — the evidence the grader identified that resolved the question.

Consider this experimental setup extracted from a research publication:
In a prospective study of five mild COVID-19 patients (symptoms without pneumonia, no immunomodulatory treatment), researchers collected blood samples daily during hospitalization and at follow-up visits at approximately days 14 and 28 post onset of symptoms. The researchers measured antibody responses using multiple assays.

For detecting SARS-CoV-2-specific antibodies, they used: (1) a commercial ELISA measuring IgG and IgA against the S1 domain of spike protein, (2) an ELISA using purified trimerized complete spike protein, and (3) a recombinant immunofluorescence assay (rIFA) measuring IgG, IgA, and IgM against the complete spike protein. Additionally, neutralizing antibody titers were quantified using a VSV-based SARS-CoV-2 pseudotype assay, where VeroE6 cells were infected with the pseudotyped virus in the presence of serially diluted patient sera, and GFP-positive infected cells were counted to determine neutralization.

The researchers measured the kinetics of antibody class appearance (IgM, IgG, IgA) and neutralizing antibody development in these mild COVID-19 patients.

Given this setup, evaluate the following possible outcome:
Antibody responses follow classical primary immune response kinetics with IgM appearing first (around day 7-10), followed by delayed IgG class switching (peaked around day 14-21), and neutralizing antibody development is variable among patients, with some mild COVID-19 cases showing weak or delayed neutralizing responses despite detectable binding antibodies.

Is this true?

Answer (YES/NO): NO